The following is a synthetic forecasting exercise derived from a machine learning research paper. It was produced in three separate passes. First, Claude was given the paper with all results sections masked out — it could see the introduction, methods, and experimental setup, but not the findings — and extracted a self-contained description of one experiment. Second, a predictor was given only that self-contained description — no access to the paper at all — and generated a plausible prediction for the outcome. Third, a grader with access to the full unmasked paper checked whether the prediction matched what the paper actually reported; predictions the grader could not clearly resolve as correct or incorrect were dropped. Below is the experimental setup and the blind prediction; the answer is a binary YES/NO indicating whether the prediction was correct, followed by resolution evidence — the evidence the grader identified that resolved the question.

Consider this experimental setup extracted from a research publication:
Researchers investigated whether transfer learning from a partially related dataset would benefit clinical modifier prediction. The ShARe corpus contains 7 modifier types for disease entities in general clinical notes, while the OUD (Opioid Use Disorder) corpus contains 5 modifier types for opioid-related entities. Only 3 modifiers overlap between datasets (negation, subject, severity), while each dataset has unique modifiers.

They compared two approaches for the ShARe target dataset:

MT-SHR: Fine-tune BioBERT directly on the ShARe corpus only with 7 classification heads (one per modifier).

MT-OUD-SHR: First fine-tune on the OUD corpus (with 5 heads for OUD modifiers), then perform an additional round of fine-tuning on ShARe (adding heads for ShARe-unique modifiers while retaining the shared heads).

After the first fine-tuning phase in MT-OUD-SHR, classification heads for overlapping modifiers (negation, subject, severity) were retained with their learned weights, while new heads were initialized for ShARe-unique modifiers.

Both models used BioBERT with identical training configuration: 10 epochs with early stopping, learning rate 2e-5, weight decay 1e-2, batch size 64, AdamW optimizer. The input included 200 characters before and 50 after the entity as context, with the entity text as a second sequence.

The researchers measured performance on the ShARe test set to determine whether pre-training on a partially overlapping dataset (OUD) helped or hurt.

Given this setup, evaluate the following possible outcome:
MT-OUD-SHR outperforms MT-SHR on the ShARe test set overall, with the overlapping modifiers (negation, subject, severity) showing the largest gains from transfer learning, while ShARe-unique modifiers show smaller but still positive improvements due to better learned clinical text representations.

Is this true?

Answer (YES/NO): NO